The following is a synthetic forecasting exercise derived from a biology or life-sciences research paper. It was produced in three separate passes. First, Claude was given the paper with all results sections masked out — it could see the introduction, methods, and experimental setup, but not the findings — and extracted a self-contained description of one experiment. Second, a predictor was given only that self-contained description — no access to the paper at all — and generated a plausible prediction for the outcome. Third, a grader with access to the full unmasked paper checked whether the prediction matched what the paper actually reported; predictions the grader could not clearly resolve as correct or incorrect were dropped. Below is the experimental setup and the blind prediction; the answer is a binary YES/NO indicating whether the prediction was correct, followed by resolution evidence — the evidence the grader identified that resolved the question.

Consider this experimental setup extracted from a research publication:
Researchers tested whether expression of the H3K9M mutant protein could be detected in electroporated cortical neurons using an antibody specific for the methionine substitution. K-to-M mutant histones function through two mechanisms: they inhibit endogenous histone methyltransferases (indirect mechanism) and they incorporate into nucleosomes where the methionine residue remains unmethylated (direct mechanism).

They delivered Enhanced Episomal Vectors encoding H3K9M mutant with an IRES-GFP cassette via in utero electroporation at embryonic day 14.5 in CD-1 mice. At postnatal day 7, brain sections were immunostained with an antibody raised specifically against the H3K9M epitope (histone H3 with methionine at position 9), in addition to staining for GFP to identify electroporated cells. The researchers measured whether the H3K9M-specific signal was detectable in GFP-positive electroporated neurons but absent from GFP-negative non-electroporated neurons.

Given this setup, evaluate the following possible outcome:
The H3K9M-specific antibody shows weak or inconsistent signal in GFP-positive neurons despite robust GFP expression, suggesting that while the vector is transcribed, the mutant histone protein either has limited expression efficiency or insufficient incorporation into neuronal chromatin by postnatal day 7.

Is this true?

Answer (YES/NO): NO